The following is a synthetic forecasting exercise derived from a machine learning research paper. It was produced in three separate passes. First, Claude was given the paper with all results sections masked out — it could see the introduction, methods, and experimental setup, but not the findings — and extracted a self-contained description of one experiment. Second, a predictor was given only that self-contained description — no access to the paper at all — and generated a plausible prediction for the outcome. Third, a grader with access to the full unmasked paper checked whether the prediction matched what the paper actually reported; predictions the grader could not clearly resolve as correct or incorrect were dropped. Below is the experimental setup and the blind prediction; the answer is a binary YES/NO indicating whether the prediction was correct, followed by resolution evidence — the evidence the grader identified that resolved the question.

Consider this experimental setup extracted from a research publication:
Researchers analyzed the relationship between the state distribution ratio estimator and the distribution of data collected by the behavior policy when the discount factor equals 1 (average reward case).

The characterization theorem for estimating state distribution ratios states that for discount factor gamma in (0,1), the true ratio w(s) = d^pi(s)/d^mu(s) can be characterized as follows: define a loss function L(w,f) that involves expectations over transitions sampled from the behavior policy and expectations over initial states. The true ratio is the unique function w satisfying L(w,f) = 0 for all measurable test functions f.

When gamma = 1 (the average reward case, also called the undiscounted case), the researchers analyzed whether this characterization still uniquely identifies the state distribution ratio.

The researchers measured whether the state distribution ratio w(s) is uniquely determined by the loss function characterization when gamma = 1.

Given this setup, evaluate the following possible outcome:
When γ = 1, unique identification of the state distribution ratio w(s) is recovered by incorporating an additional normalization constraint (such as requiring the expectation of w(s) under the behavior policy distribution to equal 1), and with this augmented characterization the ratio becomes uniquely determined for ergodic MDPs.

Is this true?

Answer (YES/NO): YES